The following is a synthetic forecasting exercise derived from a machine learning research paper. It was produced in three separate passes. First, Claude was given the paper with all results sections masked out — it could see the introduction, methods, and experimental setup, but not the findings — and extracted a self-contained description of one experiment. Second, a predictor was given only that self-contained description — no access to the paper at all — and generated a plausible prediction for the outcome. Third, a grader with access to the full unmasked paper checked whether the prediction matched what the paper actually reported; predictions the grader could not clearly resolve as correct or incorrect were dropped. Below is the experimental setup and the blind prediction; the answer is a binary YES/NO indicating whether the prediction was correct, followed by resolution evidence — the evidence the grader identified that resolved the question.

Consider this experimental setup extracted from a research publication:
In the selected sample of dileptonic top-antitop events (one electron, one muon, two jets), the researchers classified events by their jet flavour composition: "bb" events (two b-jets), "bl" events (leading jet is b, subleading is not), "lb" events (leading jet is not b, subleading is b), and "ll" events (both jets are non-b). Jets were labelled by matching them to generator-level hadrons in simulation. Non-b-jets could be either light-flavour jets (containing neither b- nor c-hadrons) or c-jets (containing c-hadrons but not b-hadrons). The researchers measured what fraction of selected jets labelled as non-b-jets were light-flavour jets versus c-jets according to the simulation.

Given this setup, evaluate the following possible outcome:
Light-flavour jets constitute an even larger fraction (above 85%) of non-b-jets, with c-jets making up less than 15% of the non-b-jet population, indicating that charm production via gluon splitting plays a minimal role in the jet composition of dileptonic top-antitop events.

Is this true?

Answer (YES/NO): YES